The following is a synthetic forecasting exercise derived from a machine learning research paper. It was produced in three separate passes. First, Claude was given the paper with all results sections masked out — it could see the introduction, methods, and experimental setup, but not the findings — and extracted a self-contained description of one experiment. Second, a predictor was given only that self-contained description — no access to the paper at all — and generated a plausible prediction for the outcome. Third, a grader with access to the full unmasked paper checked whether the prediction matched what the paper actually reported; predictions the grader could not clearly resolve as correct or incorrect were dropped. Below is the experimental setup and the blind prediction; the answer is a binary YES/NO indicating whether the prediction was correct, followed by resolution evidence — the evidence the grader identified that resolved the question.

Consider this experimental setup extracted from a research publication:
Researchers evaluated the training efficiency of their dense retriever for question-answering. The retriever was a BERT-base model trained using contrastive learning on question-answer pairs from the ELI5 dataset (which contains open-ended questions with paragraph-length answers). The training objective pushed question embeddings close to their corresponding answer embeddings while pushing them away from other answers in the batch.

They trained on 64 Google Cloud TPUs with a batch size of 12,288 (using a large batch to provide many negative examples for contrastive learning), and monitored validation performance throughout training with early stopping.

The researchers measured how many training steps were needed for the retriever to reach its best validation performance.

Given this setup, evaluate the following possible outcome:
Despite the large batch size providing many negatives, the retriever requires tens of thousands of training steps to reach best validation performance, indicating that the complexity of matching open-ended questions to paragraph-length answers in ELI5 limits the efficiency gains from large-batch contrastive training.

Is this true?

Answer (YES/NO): NO